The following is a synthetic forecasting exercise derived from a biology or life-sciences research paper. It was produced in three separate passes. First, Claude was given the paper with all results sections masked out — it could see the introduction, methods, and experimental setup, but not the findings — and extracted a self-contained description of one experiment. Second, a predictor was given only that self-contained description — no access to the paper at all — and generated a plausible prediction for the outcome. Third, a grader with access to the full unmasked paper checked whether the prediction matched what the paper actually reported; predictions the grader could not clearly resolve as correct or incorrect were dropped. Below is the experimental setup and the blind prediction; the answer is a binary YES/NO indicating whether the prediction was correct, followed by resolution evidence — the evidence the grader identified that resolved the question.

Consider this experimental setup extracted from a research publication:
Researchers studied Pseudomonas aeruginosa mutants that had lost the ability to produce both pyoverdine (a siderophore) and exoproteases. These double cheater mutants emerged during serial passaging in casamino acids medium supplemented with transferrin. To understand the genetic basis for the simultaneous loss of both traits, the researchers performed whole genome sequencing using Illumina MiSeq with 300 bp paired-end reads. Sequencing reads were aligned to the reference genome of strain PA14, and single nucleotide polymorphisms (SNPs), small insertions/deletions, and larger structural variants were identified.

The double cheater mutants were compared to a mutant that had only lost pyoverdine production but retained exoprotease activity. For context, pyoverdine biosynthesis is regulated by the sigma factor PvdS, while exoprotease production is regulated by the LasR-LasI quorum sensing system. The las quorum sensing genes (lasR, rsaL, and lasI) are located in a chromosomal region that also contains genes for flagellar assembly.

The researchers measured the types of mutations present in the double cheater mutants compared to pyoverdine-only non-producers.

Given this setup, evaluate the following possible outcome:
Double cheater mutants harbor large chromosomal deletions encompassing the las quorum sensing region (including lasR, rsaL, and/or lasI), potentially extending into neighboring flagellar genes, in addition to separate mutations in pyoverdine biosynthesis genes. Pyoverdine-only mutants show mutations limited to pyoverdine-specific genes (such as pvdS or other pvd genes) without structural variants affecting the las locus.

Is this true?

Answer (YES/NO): YES